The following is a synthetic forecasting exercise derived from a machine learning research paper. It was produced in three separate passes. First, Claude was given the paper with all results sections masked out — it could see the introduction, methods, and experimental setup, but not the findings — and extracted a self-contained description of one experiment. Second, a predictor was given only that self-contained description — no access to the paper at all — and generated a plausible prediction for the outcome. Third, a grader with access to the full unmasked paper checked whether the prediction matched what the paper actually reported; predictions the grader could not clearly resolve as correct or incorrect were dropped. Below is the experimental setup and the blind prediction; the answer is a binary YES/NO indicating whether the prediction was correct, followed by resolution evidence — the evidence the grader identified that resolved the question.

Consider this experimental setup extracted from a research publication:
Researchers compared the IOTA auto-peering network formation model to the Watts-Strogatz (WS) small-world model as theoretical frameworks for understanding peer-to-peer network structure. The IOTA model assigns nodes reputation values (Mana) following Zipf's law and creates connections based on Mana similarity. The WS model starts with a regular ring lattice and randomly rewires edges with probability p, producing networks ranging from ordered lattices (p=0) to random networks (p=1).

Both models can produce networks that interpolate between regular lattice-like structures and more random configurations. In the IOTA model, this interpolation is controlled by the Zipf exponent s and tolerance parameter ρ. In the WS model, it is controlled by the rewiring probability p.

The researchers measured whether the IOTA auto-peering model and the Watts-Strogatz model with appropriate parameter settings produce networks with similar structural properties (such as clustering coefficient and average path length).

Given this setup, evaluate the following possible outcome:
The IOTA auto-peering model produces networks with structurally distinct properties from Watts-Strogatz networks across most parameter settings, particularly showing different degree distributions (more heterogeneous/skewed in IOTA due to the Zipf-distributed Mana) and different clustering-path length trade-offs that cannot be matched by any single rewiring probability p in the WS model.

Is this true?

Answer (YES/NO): NO